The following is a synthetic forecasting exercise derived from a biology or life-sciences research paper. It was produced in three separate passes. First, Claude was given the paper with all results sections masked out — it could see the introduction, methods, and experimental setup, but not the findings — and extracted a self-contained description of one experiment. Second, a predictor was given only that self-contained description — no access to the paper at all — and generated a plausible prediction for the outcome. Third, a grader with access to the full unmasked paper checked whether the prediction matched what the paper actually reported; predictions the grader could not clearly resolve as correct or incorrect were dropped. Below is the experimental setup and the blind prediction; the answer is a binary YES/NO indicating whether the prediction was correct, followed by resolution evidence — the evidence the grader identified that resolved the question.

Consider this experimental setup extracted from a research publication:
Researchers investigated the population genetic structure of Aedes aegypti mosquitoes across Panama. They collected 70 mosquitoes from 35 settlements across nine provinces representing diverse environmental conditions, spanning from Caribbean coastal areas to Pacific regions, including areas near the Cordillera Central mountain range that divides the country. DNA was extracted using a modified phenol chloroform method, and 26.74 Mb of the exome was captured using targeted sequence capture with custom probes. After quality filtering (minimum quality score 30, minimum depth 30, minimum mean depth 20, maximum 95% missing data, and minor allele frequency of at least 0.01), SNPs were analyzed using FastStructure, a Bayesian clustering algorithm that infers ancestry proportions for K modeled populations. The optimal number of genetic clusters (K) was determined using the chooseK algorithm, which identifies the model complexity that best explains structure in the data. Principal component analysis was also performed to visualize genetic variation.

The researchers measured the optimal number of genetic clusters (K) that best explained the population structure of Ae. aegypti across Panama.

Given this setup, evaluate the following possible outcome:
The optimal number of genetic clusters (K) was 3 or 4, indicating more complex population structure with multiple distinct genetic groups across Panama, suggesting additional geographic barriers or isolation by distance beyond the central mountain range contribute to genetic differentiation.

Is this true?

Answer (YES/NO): NO